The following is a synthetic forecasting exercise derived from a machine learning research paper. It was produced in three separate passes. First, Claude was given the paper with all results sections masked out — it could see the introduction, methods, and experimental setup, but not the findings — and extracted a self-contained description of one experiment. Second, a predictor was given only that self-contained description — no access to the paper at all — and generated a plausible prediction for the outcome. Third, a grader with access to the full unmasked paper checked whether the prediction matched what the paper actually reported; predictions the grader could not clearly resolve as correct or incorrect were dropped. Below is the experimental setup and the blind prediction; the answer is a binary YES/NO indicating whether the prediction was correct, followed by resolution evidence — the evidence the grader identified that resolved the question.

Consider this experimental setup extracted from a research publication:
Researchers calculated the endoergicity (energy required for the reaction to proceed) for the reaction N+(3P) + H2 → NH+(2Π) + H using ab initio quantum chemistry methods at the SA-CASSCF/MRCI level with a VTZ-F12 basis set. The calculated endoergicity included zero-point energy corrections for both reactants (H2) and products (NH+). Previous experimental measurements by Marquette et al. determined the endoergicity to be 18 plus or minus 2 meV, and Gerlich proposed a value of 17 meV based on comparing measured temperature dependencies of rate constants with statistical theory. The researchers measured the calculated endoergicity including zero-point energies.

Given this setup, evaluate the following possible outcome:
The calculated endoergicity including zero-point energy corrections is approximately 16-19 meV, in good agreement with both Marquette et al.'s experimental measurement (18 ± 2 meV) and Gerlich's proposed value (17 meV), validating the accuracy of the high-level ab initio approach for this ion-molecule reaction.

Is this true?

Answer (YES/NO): NO